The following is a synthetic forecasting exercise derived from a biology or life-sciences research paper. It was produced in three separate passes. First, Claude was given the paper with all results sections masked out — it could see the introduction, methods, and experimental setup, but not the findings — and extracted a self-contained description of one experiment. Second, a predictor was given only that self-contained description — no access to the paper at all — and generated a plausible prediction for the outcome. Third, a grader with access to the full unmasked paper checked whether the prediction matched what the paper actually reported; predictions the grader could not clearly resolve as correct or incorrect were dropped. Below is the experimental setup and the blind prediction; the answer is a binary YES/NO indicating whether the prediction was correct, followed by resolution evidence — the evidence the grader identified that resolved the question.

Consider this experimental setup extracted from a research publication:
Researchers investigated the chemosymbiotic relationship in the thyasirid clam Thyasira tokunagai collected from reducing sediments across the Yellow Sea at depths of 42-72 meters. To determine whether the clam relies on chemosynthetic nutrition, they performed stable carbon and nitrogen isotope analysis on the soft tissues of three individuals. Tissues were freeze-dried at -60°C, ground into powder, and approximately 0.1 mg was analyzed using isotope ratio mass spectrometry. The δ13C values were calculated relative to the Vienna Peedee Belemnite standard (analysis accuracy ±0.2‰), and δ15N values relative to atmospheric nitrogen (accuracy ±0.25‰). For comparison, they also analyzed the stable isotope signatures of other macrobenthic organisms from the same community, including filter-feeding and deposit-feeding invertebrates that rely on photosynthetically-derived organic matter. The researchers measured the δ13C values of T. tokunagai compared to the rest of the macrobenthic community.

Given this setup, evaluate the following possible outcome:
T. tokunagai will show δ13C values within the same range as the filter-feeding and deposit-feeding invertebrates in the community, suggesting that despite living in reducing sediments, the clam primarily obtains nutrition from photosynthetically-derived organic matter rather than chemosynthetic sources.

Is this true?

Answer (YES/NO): NO